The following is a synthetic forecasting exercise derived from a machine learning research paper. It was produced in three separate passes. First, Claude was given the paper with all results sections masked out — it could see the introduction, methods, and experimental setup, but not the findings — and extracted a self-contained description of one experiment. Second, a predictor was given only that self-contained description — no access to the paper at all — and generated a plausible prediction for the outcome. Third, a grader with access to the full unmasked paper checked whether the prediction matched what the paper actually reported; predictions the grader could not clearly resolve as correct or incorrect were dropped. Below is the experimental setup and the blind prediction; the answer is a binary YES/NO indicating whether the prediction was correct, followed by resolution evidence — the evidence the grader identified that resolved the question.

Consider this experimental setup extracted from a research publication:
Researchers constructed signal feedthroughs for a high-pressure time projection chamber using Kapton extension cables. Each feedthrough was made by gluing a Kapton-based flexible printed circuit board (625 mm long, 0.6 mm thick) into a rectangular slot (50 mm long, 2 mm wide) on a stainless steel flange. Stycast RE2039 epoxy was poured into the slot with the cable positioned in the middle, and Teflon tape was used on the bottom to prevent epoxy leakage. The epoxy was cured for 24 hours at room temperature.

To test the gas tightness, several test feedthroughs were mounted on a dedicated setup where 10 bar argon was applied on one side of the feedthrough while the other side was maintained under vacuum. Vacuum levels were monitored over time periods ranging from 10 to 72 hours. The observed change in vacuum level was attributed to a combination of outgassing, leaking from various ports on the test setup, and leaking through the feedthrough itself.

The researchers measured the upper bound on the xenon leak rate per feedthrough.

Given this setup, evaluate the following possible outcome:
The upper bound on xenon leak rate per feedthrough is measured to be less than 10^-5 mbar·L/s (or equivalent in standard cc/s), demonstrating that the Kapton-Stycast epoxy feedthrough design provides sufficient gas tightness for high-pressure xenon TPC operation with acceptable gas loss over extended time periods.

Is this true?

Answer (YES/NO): NO